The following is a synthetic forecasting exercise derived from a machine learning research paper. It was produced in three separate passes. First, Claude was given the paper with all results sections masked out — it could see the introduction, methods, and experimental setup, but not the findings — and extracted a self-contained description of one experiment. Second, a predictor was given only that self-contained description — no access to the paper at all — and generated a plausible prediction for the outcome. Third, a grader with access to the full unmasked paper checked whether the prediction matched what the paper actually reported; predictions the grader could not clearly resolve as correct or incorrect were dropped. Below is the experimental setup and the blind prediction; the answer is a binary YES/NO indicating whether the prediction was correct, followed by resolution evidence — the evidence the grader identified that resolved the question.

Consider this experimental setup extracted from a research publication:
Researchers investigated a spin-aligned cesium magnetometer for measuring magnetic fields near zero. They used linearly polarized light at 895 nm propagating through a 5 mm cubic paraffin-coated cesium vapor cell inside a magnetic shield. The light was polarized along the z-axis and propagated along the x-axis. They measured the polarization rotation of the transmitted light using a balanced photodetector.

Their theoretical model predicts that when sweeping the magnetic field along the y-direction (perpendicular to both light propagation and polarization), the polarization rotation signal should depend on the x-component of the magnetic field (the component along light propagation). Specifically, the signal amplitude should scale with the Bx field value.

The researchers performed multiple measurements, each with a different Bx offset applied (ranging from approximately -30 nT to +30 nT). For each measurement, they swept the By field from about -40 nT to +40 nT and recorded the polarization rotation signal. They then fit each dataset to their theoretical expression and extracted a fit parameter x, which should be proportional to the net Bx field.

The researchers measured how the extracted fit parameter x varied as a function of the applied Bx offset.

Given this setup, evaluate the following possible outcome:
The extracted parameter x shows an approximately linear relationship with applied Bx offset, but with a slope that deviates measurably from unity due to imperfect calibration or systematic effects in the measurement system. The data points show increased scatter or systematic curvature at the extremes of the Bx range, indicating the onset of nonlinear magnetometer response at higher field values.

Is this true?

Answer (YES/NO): NO